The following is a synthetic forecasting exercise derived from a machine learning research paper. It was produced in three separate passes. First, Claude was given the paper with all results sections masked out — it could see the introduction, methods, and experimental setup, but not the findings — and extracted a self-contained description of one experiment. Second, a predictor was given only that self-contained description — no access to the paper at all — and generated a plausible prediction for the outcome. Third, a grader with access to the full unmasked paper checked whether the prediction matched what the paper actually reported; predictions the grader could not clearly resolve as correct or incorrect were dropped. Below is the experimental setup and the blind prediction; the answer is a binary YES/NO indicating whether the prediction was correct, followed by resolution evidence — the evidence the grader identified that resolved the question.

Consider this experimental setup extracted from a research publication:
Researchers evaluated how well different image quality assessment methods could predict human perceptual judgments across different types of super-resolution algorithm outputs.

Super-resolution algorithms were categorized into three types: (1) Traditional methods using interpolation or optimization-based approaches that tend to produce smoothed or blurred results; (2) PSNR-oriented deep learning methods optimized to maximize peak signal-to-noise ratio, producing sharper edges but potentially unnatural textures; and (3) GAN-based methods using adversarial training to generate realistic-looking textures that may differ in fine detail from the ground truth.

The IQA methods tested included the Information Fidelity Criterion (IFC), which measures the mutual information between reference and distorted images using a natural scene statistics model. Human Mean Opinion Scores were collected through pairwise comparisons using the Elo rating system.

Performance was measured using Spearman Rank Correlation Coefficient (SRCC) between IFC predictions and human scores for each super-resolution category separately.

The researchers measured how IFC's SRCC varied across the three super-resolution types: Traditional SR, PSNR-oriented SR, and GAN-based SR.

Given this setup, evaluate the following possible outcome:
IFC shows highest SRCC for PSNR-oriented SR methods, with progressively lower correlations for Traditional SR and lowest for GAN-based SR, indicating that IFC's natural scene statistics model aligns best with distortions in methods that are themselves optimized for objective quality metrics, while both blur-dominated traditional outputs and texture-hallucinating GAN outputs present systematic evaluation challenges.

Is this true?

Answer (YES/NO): YES